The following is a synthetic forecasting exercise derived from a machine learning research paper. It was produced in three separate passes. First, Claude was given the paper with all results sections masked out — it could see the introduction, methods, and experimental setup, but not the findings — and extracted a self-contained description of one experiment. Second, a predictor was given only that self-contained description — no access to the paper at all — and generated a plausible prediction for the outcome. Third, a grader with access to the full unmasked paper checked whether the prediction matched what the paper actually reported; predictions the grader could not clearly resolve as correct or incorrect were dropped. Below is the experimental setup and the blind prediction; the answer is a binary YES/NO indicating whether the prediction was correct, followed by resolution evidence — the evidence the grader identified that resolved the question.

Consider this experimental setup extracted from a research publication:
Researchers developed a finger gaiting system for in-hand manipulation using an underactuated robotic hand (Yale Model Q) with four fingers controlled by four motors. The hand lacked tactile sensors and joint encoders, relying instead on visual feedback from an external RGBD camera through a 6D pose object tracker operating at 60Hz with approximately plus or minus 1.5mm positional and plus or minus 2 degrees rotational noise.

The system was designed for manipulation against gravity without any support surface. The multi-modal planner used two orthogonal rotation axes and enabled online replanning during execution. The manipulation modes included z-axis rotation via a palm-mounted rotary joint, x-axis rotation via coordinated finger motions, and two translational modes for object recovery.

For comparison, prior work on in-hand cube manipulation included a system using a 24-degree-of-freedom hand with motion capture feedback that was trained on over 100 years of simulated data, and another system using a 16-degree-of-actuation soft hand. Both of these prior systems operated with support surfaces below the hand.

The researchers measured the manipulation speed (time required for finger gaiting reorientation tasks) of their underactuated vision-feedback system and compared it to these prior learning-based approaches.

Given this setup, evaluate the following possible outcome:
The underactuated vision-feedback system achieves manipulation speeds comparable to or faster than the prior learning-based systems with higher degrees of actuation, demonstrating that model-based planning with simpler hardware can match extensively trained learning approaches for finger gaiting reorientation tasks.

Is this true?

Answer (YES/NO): NO